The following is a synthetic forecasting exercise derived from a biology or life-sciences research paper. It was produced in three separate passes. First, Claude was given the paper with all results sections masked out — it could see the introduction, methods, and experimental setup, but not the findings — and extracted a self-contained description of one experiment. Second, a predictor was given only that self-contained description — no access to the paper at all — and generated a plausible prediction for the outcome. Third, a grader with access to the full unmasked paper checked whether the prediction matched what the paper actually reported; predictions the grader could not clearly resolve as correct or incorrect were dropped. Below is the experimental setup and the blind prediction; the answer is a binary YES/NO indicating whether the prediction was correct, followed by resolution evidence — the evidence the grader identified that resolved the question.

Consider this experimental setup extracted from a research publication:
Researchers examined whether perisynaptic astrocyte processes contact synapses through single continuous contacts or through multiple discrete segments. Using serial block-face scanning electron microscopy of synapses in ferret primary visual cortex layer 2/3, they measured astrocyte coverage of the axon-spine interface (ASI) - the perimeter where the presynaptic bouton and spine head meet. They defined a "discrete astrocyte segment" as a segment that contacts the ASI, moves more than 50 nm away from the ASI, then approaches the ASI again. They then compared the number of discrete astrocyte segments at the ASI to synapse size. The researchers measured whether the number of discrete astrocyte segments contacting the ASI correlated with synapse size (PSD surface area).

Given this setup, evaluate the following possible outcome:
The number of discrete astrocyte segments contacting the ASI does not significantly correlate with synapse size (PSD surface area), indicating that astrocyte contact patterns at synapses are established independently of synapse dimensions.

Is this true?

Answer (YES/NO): NO